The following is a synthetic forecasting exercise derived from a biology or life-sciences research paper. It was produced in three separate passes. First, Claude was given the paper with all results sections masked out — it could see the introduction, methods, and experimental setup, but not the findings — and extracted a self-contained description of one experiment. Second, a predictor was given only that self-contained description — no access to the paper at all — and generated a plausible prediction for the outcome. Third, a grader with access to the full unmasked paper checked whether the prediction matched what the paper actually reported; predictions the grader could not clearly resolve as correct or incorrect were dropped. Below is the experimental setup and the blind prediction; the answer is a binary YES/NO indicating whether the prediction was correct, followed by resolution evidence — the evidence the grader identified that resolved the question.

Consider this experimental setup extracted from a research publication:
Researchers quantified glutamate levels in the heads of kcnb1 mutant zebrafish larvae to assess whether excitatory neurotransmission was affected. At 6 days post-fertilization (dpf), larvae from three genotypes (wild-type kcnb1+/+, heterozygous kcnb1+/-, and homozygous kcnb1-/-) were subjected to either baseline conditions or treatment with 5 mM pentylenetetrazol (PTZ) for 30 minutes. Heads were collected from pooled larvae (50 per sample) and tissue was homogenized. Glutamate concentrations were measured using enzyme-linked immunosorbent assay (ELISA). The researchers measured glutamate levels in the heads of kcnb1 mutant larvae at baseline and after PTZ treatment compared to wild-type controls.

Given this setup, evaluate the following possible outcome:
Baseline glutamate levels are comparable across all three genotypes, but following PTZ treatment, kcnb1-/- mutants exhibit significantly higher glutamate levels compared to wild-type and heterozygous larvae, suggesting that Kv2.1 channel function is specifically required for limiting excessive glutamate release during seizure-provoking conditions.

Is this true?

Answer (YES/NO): NO